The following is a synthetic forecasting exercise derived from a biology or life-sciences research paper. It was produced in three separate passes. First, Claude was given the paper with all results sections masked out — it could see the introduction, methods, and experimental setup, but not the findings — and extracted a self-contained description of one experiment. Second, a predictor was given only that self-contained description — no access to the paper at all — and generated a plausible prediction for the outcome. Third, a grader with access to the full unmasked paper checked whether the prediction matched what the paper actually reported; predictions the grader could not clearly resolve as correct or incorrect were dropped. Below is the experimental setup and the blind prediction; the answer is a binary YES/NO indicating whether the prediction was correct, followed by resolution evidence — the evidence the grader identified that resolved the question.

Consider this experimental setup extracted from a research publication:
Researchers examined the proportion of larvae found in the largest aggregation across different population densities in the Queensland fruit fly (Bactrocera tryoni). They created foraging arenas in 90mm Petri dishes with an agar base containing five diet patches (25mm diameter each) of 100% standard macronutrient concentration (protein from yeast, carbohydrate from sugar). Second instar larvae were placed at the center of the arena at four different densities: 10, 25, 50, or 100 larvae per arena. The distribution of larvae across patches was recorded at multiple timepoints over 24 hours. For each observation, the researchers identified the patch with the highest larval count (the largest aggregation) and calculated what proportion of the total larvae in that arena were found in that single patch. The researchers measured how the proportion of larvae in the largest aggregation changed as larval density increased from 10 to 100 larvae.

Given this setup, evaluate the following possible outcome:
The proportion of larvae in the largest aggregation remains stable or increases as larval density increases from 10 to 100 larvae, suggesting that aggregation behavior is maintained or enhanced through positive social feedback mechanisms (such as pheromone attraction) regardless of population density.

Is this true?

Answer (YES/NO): NO